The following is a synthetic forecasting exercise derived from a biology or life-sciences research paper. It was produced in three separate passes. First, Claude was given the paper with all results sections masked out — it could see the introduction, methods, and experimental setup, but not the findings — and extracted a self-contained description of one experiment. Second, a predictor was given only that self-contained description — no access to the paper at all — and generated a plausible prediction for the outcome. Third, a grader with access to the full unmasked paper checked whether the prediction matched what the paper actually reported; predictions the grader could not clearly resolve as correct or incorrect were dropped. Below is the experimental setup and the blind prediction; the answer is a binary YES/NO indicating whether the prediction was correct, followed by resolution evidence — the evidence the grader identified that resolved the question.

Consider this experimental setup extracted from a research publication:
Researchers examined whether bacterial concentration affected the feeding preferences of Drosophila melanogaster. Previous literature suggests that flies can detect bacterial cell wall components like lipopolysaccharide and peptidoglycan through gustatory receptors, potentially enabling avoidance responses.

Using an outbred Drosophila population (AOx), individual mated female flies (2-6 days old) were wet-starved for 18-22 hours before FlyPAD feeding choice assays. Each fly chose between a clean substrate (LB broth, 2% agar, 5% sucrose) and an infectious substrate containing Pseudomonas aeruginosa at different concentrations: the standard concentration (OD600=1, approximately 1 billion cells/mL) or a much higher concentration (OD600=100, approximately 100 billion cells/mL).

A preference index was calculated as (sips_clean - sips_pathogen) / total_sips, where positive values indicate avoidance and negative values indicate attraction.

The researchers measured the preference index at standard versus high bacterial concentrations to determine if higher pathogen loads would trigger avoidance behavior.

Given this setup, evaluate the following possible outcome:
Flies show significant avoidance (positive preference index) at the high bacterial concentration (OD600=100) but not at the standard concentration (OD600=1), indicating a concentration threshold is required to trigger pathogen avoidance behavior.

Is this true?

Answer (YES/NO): YES